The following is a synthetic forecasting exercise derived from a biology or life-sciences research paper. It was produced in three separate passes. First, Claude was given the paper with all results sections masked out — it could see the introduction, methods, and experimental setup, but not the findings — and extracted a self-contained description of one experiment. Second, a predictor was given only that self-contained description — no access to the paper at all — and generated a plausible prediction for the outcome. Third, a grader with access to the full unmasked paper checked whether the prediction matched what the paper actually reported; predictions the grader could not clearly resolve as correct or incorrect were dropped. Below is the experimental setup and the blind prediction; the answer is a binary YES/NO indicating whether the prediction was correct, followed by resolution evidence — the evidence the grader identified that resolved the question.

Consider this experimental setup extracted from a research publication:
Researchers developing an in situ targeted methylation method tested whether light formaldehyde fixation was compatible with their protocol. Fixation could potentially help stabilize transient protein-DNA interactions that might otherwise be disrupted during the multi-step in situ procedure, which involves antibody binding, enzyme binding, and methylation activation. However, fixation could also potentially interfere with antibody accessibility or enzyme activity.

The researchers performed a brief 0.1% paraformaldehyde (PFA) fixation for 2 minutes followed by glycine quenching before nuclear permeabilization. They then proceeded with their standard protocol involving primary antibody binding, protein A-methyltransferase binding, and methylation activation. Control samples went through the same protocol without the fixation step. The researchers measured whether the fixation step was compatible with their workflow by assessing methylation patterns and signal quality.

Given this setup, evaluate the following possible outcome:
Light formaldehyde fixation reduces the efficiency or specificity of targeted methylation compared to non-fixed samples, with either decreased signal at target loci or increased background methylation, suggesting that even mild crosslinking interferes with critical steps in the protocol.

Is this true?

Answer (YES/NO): NO